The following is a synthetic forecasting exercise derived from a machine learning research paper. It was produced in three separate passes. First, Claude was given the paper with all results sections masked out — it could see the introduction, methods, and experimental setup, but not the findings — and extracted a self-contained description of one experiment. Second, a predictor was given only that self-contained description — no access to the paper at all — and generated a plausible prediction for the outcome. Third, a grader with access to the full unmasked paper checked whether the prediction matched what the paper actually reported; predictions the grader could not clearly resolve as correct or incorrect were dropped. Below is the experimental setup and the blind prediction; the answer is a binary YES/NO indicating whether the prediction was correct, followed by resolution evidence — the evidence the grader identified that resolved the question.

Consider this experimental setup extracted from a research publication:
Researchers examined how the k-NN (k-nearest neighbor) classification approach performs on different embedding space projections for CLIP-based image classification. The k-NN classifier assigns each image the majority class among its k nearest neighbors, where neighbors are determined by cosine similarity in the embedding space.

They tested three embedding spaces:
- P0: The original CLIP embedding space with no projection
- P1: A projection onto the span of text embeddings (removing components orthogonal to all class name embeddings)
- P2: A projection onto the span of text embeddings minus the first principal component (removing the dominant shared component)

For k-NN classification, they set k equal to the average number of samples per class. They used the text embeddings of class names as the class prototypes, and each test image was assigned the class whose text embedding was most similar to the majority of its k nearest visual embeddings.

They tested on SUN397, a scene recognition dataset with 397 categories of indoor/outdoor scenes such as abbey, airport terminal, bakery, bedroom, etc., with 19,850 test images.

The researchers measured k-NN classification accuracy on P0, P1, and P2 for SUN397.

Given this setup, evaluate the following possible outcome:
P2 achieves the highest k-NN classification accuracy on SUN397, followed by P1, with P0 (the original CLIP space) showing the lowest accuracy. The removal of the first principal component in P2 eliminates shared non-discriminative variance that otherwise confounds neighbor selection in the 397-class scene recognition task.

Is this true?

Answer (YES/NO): YES